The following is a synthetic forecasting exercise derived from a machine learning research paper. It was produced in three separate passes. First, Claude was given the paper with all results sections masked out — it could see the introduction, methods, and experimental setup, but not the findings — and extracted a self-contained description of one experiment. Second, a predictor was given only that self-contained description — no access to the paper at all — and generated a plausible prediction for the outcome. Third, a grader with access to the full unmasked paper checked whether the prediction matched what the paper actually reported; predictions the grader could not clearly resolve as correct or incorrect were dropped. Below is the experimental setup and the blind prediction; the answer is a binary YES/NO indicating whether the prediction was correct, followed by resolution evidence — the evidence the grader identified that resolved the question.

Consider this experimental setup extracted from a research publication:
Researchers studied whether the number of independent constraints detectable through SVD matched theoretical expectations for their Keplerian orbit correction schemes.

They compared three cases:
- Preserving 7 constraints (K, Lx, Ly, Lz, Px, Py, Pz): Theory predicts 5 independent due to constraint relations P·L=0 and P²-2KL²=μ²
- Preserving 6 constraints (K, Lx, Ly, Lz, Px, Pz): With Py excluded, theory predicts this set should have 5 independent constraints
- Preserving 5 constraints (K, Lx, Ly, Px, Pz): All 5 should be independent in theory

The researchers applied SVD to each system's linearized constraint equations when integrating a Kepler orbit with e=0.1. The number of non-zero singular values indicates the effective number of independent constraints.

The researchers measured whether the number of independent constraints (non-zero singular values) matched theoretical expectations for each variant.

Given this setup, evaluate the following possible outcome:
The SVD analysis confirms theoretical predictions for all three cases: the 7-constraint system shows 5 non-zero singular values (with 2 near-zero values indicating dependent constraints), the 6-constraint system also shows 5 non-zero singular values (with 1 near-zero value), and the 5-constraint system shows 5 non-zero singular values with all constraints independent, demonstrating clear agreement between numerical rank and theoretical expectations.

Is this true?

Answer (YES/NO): NO